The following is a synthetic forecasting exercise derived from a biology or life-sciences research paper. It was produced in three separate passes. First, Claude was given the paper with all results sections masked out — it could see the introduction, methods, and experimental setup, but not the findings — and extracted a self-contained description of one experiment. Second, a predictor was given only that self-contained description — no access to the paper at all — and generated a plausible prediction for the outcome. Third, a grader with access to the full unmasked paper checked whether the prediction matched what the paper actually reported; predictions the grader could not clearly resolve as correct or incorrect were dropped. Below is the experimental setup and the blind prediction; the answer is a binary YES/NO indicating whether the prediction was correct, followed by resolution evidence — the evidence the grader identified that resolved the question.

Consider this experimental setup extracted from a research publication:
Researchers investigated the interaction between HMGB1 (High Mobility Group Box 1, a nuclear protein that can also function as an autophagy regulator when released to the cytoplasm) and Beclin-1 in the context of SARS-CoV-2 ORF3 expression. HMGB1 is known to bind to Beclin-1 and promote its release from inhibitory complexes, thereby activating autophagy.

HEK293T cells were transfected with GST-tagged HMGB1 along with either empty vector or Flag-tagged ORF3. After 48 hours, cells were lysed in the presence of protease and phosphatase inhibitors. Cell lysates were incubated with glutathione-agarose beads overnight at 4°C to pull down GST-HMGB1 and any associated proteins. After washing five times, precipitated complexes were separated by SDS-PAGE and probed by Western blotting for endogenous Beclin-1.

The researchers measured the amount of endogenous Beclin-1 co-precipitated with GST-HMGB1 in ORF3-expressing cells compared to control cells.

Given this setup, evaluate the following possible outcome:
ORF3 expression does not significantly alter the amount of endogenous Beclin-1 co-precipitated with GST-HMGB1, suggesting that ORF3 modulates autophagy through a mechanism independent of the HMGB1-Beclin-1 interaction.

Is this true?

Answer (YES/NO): NO